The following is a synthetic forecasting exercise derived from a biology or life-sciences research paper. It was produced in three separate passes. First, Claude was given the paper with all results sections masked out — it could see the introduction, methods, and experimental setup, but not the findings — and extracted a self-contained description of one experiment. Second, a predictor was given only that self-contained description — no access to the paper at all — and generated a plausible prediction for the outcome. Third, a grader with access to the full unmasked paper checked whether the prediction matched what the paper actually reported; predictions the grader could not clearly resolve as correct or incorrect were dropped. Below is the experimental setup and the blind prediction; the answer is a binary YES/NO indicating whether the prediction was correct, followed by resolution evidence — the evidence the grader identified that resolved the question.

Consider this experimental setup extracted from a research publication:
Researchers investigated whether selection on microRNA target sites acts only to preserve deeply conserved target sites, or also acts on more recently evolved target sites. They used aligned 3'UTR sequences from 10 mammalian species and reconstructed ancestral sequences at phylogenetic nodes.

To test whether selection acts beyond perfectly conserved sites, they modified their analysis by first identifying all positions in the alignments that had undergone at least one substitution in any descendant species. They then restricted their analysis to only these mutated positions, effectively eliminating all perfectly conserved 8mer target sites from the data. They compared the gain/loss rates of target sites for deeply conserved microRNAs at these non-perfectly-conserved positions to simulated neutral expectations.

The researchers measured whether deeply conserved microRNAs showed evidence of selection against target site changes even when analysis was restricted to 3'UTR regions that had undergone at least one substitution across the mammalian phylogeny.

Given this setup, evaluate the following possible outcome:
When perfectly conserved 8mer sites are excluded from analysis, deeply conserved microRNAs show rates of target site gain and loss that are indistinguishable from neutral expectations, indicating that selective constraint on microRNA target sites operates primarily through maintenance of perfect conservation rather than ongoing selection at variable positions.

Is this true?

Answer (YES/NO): NO